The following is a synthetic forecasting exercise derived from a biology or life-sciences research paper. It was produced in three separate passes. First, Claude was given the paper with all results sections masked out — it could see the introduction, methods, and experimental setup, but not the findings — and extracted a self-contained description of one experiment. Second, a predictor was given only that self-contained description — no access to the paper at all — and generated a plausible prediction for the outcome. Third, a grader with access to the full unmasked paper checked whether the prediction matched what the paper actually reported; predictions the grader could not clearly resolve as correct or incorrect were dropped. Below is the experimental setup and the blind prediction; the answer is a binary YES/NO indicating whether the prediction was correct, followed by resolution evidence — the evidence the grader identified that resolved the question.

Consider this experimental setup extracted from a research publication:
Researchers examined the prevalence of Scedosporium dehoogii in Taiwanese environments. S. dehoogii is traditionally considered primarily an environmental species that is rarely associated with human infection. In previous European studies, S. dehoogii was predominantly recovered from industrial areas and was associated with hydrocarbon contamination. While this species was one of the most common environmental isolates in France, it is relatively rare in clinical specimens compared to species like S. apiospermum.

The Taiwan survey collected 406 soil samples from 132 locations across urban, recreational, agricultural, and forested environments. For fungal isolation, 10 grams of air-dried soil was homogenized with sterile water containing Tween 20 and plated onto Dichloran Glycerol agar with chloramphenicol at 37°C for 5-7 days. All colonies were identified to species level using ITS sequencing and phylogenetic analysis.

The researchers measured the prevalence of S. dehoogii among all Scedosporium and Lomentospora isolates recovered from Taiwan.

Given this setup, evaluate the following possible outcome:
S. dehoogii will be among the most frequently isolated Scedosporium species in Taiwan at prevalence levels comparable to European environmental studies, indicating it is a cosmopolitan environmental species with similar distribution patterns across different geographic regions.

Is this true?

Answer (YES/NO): NO